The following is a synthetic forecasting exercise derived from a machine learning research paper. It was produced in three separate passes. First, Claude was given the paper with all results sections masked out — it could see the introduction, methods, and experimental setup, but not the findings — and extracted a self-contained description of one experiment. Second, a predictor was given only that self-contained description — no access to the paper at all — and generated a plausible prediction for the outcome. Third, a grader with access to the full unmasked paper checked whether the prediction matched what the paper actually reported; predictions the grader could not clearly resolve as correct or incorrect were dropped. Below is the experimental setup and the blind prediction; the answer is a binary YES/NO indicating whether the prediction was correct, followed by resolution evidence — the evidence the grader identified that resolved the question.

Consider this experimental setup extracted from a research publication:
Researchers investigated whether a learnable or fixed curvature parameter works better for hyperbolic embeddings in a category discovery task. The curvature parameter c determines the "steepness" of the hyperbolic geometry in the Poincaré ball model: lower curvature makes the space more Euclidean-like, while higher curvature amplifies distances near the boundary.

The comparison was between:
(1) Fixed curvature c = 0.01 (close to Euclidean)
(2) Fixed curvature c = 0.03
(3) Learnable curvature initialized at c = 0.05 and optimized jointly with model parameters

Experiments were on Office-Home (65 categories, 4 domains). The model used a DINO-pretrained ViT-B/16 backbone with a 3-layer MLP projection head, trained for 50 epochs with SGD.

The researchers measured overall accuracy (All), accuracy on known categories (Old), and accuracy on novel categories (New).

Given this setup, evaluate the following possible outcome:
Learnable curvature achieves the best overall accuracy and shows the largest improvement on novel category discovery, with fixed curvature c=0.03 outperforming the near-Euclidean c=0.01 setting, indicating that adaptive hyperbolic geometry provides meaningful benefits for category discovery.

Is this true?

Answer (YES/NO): NO